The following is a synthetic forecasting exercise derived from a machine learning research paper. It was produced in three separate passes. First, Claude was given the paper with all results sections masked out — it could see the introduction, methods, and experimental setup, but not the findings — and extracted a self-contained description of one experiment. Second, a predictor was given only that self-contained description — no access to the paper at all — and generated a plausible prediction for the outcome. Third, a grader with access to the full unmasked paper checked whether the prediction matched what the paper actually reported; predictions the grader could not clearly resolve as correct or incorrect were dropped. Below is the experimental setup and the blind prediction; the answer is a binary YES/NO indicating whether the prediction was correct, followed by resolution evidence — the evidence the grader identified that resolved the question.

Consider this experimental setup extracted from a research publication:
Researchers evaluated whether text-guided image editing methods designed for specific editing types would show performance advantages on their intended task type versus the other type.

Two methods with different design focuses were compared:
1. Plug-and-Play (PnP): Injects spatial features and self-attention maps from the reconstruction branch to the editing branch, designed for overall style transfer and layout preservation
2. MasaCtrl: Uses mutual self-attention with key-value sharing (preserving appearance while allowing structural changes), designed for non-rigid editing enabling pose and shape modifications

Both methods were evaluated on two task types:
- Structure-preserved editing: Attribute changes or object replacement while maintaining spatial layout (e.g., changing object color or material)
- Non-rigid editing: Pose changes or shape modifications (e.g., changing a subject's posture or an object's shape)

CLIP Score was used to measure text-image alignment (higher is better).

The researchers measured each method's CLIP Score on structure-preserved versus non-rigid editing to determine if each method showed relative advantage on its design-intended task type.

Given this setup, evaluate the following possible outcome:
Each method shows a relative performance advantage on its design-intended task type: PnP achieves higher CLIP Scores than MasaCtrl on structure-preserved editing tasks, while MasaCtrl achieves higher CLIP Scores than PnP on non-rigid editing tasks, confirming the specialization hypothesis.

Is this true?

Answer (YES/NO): YES